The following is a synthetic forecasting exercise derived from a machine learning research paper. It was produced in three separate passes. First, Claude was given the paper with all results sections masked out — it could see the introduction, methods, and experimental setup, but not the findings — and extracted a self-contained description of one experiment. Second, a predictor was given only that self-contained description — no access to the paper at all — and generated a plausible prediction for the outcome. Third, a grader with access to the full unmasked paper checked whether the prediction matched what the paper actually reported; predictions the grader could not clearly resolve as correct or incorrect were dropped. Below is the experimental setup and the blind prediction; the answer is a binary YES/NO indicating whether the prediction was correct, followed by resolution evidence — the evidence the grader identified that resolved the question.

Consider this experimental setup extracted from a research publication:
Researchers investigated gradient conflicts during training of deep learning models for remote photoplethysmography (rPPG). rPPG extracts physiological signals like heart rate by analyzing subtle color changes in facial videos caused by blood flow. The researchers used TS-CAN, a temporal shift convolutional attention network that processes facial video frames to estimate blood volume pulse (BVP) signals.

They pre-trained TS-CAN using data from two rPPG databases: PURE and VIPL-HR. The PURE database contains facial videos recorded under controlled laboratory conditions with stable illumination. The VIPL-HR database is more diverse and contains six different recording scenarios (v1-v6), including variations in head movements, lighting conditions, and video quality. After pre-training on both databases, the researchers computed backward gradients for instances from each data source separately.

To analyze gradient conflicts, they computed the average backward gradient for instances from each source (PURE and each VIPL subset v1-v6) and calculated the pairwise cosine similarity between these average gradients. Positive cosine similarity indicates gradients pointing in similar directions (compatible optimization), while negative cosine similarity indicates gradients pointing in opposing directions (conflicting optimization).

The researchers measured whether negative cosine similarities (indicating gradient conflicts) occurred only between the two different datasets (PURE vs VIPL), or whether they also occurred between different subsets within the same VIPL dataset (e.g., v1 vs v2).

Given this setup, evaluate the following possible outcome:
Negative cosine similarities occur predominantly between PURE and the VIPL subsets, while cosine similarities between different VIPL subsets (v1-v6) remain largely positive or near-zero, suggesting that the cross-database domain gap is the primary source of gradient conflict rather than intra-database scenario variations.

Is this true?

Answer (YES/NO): NO